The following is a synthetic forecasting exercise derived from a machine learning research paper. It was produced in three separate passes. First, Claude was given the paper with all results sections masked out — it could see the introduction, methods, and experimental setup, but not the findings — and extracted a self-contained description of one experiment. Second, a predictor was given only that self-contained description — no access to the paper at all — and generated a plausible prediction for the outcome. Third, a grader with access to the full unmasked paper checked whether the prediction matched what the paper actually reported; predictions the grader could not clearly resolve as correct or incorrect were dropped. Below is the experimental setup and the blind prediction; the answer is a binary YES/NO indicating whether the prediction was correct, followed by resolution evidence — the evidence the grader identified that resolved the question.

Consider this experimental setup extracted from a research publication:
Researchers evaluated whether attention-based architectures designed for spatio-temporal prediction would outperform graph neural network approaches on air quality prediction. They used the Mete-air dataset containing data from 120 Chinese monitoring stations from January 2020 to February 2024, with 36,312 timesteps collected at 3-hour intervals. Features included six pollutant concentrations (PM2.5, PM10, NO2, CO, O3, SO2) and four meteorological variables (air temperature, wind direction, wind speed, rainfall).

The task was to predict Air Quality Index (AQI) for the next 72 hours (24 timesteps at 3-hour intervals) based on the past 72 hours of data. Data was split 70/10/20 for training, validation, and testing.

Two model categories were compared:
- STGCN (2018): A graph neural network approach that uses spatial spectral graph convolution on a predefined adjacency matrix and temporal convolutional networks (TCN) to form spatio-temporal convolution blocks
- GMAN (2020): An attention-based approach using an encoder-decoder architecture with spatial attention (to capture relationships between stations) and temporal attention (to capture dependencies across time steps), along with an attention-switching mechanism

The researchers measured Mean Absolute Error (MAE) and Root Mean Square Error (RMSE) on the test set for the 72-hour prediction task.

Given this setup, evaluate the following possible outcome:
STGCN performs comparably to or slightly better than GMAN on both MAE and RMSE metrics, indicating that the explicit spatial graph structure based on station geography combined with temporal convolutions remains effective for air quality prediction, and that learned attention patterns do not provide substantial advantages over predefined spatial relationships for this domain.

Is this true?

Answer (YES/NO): NO